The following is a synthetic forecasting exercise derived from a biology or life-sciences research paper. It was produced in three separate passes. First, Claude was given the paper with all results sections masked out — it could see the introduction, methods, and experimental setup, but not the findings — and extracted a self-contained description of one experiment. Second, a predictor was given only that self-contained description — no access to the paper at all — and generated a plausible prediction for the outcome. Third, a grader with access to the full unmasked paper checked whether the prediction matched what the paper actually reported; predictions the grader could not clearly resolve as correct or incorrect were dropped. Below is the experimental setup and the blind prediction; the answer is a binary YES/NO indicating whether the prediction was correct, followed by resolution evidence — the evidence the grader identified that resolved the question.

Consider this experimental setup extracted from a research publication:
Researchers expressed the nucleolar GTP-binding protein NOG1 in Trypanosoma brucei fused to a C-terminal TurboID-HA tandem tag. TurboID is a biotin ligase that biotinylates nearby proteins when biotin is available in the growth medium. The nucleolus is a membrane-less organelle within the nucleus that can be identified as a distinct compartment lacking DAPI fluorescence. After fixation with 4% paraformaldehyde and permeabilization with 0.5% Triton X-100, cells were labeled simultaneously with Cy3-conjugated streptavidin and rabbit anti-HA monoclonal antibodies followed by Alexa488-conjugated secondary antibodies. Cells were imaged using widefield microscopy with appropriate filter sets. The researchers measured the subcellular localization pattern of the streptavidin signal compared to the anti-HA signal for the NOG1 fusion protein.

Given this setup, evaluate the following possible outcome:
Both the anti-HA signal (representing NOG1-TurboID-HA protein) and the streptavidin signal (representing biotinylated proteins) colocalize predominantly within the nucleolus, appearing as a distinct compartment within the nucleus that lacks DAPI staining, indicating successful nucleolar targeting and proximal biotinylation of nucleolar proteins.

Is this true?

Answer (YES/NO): NO